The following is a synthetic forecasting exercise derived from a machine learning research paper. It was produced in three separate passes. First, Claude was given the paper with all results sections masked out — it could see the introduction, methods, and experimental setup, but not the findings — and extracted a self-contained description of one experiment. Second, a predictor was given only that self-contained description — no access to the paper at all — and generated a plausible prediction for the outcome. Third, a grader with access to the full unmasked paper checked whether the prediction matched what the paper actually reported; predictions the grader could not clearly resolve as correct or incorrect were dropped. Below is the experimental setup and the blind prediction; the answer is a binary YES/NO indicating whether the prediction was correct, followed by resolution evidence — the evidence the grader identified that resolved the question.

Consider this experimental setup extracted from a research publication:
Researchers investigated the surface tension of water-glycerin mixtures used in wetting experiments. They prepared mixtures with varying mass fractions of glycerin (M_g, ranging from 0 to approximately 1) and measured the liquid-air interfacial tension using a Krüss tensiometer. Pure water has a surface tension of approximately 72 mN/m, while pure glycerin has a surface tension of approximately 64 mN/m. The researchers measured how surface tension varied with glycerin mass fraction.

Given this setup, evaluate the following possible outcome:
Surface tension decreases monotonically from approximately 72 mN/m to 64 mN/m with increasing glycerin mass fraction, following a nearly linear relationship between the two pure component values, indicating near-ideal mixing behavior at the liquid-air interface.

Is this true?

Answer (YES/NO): YES